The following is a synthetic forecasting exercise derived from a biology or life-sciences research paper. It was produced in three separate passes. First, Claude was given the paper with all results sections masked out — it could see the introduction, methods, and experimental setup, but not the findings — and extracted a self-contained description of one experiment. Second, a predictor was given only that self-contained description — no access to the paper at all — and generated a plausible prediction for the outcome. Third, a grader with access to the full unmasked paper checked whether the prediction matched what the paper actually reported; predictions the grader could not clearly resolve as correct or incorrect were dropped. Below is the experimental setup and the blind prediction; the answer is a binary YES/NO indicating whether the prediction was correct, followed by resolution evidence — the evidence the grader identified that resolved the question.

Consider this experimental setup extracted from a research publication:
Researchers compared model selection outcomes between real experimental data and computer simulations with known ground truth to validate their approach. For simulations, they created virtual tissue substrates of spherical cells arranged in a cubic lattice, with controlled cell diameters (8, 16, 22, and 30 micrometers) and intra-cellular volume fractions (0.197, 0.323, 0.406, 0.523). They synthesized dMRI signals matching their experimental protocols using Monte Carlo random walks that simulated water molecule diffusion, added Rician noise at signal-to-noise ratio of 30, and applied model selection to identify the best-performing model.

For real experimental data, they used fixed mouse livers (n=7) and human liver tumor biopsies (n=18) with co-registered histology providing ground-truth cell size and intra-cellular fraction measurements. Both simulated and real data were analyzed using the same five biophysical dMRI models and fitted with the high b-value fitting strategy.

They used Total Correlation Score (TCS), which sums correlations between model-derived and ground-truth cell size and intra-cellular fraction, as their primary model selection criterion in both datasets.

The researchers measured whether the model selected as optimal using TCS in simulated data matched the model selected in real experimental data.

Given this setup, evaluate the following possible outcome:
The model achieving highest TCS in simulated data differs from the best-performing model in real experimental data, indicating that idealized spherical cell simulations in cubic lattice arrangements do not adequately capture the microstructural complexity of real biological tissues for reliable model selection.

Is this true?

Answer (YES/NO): NO